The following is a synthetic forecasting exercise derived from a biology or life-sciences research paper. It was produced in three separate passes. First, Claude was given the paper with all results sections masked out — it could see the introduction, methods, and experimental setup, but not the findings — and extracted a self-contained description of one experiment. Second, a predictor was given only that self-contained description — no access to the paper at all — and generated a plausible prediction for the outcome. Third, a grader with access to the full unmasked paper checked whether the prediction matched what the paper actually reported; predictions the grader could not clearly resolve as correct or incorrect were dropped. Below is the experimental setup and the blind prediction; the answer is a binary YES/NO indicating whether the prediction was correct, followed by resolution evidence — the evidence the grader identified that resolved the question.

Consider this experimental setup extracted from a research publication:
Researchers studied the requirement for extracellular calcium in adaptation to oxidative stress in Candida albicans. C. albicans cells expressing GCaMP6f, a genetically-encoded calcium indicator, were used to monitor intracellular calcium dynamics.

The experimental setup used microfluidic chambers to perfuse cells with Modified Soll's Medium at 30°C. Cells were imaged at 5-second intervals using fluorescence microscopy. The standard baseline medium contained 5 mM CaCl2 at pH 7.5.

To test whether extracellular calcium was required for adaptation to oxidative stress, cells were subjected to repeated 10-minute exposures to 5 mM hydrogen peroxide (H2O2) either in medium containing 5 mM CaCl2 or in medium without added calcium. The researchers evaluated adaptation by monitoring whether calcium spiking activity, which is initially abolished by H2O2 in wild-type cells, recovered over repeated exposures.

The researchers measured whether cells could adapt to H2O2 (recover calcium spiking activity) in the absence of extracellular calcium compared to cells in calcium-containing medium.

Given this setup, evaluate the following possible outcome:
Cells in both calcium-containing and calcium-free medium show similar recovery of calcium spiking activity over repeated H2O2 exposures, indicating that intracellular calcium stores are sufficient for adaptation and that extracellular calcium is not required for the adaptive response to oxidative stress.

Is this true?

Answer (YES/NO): NO